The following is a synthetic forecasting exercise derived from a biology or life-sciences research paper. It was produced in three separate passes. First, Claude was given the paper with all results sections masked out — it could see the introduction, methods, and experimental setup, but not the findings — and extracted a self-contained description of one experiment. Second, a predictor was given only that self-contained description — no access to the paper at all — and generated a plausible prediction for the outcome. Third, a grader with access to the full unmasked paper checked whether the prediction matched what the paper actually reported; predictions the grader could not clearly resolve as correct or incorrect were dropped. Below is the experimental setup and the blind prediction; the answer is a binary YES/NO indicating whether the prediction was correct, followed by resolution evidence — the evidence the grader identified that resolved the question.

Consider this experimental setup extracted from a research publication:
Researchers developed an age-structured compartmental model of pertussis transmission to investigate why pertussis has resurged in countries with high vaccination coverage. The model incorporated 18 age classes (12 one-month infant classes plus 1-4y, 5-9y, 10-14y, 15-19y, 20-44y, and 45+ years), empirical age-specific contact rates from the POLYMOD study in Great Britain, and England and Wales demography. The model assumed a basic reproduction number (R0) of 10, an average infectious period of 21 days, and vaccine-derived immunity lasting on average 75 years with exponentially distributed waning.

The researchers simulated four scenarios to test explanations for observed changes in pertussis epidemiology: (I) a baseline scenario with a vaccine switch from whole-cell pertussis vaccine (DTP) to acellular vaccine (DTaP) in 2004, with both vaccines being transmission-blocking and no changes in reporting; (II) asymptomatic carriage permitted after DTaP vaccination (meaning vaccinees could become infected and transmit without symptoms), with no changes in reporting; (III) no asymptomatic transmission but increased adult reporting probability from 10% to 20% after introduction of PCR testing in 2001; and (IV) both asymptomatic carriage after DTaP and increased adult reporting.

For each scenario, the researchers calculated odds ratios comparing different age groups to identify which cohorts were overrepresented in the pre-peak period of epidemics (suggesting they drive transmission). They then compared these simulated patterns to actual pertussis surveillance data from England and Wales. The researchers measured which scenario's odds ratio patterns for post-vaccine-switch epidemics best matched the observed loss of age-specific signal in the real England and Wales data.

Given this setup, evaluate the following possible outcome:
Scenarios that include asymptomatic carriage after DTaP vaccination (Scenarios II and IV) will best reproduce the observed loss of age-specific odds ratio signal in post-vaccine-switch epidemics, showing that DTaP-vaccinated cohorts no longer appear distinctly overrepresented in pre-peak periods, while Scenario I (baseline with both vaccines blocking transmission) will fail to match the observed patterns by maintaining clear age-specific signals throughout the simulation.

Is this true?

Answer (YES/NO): NO